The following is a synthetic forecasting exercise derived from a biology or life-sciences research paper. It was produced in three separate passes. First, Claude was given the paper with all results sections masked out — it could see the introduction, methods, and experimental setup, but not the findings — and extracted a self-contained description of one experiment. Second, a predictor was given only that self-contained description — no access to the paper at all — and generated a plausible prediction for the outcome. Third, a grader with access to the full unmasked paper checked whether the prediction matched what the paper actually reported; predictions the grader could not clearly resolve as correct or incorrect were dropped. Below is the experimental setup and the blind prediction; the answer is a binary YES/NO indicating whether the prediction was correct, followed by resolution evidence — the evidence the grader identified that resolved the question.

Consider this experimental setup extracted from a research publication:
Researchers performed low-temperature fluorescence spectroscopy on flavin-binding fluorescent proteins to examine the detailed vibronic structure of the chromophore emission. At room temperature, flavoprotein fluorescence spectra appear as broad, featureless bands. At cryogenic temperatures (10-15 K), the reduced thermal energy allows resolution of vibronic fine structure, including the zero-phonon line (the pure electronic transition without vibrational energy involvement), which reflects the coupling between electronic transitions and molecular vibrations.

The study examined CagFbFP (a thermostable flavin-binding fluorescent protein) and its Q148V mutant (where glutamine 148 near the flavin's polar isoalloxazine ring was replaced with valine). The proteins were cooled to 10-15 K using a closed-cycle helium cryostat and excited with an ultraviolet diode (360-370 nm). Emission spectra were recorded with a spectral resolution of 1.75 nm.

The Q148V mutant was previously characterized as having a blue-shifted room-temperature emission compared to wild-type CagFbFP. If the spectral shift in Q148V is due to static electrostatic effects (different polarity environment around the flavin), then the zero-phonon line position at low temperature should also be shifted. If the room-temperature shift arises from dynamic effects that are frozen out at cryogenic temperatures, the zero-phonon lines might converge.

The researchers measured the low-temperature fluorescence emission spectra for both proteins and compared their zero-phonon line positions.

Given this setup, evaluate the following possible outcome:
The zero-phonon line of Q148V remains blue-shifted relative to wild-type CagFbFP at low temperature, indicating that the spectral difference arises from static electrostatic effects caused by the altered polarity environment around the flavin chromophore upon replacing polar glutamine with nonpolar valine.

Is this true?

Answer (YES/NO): YES